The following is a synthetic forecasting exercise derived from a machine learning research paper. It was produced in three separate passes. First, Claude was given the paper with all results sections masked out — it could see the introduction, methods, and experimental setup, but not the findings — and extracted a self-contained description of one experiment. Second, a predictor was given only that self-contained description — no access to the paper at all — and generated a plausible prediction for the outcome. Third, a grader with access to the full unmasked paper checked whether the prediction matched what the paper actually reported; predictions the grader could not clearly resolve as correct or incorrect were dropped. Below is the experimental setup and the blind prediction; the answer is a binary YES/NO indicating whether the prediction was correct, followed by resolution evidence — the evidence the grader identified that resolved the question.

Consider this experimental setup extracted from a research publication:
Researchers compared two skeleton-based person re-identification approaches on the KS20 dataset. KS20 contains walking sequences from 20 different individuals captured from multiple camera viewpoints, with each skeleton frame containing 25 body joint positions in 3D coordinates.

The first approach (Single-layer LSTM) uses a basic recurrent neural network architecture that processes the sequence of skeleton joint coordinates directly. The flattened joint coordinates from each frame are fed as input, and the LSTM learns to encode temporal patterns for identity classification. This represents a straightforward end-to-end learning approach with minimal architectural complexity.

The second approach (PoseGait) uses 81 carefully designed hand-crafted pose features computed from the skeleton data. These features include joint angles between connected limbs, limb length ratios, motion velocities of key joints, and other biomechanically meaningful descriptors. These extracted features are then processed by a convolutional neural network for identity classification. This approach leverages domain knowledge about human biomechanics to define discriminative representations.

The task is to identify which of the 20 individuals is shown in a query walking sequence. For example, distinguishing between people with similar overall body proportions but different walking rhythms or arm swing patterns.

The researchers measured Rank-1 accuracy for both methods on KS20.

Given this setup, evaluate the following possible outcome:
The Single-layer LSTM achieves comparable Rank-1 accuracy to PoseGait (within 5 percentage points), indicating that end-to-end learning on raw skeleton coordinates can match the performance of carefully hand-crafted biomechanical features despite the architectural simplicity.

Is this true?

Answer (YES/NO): NO